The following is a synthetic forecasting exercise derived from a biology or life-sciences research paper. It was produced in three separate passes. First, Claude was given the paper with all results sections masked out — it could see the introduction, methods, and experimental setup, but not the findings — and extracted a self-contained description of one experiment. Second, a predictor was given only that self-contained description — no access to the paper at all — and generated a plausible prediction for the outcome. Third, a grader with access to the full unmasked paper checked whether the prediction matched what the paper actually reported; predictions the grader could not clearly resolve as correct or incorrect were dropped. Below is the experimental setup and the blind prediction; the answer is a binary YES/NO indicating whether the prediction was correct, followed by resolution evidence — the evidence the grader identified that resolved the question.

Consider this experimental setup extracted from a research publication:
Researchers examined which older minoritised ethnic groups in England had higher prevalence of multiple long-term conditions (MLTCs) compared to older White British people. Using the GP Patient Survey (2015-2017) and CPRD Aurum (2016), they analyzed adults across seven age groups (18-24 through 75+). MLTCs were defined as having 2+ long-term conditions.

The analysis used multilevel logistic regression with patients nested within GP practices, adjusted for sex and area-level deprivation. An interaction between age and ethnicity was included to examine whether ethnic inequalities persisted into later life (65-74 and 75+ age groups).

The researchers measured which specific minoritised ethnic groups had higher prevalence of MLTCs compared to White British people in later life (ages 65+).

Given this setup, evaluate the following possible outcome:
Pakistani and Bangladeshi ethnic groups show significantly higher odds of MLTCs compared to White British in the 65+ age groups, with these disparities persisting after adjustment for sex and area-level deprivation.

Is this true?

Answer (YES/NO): NO